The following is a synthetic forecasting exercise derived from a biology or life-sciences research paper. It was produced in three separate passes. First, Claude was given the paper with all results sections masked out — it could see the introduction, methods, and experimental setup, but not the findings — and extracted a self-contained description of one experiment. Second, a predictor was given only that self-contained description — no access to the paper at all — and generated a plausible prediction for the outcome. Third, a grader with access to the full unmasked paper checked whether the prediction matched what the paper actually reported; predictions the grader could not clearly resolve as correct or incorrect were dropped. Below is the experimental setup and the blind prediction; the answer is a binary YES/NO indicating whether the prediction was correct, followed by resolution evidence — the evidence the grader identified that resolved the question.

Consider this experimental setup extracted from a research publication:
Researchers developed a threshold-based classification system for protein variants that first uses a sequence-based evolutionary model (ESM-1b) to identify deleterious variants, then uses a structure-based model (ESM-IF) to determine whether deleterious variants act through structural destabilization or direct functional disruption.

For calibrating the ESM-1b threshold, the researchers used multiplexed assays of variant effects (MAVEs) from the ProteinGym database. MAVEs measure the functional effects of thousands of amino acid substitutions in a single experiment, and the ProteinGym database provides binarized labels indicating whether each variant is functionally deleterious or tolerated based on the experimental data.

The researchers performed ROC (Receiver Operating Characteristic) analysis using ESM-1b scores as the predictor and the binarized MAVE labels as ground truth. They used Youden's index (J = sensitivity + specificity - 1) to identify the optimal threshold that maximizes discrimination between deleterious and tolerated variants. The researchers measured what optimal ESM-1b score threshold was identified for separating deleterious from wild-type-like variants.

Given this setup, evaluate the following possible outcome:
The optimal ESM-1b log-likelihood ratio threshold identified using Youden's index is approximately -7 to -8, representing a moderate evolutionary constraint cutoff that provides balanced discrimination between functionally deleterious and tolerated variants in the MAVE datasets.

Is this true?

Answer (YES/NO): NO